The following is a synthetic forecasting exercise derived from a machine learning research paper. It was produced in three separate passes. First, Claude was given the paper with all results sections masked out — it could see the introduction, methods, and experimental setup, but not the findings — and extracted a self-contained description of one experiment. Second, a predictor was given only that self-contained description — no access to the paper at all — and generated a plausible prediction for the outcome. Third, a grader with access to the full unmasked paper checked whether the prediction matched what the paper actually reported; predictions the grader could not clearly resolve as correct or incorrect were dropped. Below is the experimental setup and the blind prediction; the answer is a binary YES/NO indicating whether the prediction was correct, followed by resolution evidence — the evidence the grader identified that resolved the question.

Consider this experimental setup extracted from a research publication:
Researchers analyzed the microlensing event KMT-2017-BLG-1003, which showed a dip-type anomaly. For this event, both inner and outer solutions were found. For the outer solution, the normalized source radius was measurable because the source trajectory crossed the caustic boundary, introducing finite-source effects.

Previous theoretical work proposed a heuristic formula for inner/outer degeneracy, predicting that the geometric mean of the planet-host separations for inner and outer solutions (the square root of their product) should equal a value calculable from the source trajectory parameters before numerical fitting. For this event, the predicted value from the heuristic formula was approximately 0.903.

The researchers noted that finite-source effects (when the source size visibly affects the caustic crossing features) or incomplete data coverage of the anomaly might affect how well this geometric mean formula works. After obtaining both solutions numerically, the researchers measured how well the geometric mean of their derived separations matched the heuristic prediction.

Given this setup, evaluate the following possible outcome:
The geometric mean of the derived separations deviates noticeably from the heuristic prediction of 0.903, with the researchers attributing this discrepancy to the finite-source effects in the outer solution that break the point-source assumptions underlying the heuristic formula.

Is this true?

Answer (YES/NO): NO